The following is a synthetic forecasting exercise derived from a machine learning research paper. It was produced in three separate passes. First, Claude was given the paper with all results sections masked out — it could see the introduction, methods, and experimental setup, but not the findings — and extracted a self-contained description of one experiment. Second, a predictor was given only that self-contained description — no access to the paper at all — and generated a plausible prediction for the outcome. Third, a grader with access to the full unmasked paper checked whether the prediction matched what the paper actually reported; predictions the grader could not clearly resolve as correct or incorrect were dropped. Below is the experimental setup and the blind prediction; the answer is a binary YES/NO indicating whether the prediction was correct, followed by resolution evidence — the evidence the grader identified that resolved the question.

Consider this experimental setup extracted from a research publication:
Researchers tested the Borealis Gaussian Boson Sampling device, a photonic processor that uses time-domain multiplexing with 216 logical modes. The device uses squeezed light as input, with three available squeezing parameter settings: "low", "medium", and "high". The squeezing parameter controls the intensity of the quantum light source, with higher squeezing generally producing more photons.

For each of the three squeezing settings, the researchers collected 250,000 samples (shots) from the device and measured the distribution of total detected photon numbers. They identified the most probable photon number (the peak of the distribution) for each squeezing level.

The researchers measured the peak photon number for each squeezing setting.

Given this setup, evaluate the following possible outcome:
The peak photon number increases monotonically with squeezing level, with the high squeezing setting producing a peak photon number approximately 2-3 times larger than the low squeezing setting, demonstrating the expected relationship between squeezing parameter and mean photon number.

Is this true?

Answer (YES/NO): NO